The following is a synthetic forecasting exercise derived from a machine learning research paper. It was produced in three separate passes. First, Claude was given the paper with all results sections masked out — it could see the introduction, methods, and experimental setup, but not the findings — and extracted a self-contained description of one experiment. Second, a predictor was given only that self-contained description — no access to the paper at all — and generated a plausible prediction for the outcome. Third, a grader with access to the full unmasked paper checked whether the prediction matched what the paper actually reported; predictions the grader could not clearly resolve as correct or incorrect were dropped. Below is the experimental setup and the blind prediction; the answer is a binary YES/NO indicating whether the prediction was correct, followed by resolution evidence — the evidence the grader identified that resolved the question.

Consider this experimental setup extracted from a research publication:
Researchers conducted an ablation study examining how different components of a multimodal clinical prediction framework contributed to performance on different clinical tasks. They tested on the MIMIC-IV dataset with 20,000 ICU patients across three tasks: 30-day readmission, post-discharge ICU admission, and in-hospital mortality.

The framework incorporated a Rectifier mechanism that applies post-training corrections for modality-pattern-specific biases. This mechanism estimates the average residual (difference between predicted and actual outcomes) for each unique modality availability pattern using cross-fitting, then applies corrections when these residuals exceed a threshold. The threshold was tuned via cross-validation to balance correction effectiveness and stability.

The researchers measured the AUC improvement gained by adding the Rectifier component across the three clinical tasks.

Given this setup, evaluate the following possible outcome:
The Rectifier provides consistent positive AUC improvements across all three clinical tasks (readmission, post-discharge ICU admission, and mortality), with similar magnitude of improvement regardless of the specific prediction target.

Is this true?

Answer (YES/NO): NO